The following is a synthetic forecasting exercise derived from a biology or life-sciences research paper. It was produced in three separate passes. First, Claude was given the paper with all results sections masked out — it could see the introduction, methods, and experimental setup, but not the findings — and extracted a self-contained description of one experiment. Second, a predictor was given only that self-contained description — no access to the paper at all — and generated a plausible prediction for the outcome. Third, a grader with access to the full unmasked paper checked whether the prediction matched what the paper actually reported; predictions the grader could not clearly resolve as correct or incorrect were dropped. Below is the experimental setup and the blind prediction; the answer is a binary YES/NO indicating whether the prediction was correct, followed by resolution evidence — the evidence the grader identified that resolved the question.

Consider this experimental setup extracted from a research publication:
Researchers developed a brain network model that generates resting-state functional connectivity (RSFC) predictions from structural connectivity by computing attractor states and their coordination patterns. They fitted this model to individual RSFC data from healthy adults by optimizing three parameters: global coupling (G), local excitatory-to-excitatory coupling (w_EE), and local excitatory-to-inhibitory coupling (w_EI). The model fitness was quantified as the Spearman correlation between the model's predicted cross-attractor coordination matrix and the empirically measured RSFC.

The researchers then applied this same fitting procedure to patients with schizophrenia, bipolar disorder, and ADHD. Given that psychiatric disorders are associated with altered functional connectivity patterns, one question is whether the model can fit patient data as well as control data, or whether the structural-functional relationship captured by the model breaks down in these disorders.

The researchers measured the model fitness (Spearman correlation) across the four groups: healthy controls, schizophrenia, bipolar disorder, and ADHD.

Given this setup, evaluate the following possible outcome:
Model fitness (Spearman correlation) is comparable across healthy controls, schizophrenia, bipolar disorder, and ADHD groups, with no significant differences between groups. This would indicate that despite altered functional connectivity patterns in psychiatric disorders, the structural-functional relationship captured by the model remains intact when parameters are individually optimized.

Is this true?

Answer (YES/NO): YES